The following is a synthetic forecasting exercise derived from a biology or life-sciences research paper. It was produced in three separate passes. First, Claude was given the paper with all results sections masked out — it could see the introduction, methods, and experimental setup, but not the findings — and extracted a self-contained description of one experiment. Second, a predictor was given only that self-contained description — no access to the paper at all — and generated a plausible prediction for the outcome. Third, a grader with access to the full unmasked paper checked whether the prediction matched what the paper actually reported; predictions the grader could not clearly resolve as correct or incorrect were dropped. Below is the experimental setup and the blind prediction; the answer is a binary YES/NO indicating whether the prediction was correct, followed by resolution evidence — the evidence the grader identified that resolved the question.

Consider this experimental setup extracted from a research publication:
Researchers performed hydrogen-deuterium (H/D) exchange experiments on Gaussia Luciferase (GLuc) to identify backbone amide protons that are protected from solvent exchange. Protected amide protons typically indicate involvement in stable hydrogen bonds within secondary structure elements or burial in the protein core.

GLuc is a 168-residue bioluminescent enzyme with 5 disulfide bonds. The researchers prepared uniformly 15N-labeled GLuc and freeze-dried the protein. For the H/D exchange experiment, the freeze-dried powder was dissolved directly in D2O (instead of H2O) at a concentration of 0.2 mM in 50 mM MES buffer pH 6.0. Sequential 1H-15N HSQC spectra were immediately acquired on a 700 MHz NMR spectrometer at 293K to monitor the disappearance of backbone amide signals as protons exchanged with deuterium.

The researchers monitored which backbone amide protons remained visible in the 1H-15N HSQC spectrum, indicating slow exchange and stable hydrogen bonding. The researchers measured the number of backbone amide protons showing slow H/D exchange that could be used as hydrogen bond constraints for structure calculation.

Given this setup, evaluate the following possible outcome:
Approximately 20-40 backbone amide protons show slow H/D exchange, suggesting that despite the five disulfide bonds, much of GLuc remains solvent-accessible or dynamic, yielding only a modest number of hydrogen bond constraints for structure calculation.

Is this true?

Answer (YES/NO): YES